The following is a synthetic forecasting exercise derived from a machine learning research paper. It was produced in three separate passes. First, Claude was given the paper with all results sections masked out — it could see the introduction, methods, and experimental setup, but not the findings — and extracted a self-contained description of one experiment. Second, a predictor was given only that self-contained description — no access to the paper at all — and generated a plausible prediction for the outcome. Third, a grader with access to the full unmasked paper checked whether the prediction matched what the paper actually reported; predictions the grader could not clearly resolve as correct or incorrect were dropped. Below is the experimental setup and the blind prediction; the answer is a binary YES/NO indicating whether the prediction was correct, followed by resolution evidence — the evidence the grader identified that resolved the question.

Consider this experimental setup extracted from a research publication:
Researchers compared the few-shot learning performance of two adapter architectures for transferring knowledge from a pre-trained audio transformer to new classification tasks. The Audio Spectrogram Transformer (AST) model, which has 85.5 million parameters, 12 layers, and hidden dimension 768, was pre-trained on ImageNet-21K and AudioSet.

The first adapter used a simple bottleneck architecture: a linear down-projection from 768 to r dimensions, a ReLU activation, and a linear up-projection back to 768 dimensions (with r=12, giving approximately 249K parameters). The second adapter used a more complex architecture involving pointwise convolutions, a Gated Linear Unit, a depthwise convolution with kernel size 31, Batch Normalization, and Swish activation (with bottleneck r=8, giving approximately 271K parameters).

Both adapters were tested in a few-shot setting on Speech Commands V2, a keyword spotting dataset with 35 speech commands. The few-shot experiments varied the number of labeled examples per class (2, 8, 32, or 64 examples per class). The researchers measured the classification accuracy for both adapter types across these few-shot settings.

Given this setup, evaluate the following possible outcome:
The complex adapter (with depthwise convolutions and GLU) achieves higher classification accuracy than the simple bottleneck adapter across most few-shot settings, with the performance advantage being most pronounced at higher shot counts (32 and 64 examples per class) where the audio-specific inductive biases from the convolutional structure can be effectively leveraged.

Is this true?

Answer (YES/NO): NO